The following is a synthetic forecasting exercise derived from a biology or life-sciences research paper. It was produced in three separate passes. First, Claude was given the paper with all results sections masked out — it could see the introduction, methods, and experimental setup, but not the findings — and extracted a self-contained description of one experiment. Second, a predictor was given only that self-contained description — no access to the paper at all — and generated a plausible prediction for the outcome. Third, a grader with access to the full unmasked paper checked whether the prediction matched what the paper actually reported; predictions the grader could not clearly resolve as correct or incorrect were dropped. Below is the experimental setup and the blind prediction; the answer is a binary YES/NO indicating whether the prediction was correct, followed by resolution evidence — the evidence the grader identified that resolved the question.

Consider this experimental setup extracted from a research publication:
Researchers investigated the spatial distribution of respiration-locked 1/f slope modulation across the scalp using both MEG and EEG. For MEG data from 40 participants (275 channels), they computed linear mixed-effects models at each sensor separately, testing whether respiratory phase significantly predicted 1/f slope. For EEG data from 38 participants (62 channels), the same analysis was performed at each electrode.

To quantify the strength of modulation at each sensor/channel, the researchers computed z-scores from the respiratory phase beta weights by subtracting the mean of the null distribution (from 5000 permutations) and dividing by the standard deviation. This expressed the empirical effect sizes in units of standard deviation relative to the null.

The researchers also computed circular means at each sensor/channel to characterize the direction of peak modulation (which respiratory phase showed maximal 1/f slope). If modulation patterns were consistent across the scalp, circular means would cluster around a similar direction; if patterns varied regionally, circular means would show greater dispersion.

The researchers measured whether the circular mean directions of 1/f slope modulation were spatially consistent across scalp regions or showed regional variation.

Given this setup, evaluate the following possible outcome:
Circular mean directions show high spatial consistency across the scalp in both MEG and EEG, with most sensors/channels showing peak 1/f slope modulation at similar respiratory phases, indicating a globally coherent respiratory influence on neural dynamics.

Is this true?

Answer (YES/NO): YES